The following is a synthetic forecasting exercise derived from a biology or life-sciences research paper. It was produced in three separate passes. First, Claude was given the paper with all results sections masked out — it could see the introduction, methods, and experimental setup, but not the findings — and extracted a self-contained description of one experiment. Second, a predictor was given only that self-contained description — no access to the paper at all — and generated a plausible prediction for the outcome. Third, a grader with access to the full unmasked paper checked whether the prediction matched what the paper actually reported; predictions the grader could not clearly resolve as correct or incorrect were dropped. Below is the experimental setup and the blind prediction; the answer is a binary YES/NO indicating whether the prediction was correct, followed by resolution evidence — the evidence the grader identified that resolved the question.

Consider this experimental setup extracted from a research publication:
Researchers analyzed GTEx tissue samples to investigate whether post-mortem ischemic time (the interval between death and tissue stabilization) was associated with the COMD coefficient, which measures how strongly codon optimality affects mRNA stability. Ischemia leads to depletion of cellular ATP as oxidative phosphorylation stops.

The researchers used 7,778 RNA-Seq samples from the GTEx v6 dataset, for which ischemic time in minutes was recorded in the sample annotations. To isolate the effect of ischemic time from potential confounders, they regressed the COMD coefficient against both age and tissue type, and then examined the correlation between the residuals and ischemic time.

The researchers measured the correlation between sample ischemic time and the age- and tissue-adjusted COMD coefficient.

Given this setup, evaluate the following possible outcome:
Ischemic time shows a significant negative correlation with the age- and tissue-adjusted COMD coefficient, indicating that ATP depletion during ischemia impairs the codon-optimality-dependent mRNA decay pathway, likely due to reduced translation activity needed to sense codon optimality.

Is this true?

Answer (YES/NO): NO